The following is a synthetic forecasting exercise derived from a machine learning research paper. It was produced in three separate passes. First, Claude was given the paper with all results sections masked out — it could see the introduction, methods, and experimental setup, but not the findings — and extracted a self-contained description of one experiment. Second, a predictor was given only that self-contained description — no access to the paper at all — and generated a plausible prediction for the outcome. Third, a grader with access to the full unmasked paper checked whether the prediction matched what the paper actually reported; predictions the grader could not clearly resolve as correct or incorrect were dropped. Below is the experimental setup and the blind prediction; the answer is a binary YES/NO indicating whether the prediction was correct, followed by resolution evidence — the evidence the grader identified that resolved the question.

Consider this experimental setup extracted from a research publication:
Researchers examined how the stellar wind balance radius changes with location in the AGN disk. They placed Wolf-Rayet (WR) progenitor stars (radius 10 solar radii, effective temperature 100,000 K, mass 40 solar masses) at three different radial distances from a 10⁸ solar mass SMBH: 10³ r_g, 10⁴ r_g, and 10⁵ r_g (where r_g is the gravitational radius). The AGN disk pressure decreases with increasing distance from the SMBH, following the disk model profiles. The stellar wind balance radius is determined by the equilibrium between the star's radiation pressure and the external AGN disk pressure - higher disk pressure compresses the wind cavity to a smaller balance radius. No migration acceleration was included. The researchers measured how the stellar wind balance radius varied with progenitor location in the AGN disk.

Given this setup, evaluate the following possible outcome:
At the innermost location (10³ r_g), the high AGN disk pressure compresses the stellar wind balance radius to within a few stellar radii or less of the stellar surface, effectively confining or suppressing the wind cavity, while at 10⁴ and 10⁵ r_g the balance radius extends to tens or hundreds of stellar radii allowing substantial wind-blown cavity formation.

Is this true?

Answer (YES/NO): NO